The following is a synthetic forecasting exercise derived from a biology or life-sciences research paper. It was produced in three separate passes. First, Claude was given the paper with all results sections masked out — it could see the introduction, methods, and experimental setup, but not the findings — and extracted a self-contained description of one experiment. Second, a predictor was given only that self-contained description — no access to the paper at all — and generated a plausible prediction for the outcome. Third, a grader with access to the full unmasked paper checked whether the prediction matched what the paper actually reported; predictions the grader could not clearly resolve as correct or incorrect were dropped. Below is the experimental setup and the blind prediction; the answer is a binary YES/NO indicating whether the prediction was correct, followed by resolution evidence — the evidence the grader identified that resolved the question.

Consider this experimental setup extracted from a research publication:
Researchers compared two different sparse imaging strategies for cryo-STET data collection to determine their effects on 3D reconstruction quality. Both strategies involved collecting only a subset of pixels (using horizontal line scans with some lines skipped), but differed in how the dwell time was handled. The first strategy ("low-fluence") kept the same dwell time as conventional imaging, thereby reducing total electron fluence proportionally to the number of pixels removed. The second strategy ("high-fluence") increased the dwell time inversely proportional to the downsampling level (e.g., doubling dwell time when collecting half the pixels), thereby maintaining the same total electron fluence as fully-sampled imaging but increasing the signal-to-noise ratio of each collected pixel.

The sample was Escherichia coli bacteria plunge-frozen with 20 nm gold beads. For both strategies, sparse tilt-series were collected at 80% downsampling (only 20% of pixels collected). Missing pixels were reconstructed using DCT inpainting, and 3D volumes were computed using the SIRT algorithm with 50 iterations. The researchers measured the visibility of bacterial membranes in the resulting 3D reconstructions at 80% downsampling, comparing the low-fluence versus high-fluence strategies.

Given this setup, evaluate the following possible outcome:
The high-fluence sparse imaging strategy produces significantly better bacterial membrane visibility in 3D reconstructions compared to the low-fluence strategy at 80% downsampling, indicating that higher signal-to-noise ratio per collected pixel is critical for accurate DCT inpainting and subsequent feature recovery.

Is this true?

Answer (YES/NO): YES